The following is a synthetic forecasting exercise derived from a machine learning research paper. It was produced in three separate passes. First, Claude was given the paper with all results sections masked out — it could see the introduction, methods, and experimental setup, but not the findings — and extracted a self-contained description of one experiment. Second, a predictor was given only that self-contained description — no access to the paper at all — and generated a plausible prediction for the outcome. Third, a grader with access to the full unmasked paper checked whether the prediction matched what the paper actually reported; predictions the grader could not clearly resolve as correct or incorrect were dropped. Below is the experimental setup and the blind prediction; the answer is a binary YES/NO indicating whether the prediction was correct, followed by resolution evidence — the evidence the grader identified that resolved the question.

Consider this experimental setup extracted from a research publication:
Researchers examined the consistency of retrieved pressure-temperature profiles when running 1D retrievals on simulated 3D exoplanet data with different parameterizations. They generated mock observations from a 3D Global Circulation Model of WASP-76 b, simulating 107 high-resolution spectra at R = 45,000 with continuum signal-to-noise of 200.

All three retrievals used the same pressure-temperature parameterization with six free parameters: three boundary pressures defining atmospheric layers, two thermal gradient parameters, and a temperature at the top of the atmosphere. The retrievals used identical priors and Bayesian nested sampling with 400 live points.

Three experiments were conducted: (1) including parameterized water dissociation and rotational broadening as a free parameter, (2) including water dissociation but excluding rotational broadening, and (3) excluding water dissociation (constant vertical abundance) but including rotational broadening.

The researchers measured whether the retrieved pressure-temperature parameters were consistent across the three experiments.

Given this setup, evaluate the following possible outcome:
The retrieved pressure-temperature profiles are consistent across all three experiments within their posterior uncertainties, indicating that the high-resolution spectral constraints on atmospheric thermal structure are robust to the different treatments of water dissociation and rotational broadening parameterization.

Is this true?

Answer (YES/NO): YES